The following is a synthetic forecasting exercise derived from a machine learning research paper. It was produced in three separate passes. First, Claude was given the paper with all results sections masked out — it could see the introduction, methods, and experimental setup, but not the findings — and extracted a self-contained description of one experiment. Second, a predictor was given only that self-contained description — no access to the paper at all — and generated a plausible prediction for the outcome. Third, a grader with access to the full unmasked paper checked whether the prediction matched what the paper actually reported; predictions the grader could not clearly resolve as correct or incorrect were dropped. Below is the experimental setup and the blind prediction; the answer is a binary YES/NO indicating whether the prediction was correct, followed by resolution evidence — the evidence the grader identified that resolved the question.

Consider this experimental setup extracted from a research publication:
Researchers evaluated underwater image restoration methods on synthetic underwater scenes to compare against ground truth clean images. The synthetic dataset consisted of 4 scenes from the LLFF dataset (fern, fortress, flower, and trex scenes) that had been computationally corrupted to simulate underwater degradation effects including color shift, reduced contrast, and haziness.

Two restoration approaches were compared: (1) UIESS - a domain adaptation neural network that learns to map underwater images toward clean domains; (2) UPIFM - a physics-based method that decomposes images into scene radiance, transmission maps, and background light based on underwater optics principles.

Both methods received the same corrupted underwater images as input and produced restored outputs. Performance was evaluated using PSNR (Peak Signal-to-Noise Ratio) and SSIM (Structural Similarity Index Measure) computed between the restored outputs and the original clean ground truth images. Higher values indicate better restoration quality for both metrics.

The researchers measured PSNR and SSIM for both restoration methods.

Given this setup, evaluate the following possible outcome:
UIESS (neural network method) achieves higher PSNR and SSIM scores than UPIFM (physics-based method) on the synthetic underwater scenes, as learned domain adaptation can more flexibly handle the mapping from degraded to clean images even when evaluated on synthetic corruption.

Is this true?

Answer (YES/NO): YES